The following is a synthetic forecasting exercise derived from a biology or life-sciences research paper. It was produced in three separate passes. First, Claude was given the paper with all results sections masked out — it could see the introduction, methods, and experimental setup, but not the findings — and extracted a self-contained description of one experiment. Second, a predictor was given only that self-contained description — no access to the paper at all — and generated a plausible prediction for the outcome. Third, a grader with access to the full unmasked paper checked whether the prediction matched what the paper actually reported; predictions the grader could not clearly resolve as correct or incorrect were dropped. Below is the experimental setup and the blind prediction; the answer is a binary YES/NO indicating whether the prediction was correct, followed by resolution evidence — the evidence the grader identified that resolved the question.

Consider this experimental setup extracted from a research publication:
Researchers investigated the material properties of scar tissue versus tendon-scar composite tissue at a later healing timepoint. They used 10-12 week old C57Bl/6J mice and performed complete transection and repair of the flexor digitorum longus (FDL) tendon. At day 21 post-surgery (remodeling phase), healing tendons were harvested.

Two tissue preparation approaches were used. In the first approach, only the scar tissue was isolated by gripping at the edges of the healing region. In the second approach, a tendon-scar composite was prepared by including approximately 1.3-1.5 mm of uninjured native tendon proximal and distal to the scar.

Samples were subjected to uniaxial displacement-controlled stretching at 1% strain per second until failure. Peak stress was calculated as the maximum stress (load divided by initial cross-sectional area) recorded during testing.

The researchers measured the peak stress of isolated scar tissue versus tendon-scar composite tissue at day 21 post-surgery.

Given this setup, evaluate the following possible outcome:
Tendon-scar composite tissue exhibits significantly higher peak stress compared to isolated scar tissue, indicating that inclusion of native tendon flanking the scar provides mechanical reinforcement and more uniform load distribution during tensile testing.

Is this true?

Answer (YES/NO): NO